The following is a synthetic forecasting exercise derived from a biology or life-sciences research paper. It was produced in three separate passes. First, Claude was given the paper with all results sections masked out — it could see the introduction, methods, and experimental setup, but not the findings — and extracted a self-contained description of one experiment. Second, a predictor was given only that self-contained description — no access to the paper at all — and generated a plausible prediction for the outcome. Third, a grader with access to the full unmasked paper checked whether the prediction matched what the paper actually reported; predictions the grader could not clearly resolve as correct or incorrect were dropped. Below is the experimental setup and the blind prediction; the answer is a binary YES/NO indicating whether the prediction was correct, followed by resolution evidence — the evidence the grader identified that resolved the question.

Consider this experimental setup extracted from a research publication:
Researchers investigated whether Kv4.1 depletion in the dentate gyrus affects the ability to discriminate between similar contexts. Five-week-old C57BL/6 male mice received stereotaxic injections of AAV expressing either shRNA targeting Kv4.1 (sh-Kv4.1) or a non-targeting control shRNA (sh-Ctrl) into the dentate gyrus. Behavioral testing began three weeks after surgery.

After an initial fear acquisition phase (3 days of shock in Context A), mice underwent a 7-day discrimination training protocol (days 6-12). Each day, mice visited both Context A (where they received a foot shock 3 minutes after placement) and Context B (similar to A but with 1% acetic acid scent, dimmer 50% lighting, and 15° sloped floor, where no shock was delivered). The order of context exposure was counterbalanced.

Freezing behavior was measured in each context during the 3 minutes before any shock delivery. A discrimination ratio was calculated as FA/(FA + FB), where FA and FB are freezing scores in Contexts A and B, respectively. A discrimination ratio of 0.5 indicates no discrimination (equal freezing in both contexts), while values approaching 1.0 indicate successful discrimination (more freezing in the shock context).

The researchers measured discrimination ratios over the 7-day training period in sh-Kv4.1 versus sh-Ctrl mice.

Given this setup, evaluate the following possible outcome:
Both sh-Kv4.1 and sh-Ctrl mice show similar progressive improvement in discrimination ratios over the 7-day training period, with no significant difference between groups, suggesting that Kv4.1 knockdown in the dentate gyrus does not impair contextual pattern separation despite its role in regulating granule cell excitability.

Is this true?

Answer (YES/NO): NO